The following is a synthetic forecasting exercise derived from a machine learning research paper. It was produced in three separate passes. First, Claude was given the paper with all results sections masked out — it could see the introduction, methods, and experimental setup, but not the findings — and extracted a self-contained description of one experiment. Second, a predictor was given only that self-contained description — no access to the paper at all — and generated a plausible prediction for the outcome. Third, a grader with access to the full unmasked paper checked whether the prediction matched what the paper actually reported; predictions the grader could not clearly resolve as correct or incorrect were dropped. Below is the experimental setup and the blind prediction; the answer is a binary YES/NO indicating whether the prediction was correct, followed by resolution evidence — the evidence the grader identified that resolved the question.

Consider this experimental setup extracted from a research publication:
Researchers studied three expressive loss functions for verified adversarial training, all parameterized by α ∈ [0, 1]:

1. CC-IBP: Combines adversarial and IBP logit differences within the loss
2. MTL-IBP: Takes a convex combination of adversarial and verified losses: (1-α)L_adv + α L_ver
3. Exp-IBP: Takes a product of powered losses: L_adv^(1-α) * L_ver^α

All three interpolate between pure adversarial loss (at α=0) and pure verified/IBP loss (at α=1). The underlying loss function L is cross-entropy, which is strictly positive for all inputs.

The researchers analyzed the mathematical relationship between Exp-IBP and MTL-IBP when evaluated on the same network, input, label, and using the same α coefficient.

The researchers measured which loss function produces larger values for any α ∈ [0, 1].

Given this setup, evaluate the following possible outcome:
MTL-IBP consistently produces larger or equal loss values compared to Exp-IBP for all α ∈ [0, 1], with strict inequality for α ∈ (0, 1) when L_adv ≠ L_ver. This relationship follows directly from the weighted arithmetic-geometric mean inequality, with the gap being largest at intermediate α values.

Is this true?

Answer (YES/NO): NO